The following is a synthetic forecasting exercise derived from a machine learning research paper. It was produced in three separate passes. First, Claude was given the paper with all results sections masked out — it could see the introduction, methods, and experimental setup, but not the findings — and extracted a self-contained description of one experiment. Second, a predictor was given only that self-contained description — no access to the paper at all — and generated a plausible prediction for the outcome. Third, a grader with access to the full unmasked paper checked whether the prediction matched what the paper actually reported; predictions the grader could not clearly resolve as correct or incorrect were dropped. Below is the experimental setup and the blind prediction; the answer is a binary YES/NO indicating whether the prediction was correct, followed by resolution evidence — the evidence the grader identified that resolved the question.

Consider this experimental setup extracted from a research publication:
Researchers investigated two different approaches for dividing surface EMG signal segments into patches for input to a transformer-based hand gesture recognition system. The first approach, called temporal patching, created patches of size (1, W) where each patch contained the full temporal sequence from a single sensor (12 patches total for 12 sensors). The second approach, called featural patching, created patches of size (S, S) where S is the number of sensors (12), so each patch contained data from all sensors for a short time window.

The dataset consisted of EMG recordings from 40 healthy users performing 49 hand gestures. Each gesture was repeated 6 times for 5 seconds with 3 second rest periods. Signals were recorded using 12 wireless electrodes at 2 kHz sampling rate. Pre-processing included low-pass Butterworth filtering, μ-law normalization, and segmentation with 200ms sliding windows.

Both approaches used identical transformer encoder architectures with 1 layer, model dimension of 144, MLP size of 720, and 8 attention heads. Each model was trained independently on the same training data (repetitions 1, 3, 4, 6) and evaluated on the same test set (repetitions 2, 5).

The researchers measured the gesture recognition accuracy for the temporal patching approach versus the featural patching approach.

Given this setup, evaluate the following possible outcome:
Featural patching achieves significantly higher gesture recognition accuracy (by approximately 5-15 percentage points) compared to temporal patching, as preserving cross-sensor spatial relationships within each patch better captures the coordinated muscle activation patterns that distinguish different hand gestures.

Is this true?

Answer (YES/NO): NO